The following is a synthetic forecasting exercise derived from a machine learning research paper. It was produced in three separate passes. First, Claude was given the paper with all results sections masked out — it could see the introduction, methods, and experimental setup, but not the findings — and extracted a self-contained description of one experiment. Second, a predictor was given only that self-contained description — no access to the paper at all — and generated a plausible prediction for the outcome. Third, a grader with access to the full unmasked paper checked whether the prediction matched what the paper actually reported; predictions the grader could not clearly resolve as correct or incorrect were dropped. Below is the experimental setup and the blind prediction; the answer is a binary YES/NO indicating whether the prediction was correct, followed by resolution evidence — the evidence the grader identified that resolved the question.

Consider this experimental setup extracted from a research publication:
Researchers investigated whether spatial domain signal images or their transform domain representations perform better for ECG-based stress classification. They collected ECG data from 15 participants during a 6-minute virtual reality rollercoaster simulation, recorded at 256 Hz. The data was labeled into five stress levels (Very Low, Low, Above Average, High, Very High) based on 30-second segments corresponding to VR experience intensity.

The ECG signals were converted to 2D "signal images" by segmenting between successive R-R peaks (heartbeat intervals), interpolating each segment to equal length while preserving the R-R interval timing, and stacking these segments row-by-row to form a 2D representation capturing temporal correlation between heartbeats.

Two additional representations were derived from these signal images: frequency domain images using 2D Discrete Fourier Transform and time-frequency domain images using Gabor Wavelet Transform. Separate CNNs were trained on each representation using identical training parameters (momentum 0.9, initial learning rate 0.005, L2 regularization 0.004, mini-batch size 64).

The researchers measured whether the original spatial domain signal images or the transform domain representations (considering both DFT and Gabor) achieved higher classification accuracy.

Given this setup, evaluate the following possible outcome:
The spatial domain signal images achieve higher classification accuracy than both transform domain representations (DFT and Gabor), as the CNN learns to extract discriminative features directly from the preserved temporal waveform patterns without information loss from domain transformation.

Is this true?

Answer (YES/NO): YES